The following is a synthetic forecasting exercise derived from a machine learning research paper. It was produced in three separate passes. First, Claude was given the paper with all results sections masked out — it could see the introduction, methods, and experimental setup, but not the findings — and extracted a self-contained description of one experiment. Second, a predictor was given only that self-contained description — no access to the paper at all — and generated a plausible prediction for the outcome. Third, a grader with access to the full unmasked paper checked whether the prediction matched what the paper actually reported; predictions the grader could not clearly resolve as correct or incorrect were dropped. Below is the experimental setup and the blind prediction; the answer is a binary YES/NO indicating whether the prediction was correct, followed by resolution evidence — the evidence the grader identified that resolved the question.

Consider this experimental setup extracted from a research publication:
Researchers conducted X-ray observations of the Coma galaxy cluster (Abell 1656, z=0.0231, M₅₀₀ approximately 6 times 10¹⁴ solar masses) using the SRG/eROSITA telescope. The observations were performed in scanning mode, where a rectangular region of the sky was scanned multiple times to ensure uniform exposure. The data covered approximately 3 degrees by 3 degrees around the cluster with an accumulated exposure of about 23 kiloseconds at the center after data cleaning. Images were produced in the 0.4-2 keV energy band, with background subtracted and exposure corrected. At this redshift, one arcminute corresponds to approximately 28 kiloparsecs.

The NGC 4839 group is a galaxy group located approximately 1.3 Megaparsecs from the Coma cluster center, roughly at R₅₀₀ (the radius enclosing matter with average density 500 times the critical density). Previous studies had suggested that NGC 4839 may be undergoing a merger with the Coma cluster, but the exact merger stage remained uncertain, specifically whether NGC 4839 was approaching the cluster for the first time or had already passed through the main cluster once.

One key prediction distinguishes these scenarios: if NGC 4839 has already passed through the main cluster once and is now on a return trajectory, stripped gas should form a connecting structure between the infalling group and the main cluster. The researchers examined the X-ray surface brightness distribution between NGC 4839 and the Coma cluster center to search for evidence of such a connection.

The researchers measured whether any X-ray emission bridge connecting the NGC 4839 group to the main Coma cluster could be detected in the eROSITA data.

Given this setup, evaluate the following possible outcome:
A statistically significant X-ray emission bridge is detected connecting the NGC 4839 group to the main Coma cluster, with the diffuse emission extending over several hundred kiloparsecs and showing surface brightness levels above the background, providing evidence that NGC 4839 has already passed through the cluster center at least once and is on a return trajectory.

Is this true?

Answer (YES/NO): YES